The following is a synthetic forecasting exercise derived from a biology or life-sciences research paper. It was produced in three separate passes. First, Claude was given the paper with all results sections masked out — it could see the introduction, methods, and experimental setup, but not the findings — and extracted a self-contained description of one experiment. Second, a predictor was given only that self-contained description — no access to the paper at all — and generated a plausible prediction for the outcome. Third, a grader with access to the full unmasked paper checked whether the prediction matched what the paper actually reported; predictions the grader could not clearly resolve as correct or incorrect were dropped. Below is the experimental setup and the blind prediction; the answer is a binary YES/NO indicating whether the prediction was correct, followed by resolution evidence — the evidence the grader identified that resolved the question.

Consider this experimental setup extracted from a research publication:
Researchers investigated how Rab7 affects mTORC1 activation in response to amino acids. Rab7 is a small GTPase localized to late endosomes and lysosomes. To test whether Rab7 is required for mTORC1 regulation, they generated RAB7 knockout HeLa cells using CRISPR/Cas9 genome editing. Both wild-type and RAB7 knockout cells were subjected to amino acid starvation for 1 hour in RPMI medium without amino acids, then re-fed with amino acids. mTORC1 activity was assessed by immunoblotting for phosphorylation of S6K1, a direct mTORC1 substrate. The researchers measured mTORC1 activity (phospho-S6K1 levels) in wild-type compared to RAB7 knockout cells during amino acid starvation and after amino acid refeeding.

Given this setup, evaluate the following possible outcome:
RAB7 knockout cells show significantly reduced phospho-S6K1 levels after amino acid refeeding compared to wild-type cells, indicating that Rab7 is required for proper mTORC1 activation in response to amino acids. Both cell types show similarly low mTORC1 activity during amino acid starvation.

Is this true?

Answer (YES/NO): NO